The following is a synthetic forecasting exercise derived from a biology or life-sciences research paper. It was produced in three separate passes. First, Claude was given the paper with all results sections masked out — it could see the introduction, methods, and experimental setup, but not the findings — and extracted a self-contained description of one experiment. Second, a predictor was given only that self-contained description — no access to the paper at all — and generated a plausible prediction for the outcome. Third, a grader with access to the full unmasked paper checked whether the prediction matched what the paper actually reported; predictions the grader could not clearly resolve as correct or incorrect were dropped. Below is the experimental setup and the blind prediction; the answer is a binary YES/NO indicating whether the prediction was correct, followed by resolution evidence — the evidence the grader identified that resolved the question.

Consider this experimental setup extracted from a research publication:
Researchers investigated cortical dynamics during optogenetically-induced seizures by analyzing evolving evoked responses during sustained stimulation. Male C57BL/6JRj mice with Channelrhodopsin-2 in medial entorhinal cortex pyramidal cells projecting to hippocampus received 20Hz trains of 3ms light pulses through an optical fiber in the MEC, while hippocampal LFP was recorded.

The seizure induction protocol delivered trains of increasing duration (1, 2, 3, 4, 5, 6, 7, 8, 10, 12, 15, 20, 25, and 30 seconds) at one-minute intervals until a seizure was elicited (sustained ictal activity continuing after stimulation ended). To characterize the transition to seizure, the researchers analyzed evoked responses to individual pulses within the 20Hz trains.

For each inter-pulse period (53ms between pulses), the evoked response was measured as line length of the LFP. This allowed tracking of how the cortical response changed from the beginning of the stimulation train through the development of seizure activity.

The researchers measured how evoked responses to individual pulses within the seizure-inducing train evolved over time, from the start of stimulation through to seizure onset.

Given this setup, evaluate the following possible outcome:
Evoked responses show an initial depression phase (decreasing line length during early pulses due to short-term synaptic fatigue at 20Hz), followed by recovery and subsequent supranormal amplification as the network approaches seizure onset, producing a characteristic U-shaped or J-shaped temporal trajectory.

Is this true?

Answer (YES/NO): NO